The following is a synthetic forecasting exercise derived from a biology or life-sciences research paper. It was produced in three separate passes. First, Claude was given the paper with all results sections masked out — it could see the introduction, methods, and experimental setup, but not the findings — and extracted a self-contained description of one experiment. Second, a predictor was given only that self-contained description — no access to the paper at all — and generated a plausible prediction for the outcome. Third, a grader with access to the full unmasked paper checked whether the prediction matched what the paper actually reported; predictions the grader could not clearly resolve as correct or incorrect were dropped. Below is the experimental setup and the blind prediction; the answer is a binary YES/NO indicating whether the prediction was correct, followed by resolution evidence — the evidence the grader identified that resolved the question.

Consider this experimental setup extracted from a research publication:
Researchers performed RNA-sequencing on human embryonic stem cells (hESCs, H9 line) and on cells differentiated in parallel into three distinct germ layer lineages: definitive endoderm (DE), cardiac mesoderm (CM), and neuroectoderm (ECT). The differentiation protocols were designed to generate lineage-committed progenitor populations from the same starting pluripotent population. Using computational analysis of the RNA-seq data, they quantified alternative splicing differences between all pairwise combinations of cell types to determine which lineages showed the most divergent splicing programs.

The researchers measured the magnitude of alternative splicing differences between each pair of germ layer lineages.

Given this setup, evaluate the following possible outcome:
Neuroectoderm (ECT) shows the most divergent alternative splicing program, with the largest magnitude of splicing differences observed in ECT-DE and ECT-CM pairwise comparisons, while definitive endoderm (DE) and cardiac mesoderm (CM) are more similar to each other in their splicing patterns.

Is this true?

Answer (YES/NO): NO